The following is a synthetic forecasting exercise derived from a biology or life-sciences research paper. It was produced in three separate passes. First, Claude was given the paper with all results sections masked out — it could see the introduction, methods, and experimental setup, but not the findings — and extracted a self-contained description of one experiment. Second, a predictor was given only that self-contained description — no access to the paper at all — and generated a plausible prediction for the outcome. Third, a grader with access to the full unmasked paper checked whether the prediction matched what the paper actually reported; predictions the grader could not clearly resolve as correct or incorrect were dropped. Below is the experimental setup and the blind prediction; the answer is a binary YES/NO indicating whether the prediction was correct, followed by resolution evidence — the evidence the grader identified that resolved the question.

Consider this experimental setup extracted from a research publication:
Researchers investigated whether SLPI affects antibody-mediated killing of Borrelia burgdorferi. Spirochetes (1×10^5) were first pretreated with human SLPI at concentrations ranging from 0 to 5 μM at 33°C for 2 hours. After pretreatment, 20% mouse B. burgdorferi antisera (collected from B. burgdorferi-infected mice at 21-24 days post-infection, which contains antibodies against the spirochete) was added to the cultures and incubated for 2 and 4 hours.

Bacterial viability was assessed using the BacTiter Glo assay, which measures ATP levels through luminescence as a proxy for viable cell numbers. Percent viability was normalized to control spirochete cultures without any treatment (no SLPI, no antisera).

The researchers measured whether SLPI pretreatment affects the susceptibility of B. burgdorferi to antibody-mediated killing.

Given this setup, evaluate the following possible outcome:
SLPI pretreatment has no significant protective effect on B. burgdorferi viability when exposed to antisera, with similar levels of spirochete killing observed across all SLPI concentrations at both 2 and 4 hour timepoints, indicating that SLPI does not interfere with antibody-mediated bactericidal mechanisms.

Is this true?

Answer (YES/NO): YES